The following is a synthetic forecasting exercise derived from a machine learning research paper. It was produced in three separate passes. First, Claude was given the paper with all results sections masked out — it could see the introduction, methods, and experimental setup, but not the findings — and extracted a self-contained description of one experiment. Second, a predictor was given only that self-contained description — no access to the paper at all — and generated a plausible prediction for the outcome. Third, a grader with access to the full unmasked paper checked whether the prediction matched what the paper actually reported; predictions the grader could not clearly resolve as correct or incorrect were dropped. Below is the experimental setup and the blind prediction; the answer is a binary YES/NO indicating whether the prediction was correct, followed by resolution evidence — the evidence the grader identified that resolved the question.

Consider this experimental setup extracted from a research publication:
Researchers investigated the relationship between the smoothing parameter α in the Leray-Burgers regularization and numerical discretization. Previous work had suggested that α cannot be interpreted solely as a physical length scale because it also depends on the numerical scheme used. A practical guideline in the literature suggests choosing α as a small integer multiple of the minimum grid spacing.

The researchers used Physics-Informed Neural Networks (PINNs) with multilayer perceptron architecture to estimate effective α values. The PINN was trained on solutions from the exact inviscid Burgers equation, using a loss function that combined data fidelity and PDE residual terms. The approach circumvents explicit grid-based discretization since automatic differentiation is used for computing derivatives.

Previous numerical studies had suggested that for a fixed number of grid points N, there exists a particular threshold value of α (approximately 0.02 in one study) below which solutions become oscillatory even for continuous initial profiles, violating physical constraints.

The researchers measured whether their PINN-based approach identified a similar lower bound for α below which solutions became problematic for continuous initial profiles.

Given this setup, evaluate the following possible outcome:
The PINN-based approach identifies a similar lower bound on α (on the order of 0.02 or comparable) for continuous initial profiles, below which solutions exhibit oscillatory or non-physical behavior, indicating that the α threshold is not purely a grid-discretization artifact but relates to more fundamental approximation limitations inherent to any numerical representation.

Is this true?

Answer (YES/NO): NO